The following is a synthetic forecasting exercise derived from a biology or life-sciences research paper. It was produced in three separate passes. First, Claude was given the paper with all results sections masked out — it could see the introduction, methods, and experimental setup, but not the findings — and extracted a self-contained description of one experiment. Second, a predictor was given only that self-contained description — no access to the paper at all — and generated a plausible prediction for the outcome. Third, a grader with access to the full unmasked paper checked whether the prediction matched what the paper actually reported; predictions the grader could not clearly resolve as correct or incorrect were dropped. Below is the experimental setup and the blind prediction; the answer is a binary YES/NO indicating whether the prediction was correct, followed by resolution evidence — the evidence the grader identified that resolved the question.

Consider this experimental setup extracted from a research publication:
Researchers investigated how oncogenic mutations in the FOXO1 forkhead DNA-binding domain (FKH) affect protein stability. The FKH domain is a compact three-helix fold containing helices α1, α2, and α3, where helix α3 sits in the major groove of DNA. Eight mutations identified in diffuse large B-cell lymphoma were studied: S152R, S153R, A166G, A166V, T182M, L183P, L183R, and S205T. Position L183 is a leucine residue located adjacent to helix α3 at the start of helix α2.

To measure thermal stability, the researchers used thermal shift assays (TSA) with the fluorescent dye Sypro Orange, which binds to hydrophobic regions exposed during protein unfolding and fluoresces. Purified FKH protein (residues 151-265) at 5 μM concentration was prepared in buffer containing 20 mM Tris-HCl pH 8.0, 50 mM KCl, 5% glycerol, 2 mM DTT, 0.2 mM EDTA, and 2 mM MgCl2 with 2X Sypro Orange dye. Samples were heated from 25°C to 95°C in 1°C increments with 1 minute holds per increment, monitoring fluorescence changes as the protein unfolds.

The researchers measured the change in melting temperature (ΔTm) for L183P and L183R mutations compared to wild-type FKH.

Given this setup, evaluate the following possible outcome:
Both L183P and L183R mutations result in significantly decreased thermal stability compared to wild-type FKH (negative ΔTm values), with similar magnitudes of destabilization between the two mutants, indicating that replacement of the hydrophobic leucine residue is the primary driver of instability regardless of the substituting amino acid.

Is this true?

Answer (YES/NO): NO